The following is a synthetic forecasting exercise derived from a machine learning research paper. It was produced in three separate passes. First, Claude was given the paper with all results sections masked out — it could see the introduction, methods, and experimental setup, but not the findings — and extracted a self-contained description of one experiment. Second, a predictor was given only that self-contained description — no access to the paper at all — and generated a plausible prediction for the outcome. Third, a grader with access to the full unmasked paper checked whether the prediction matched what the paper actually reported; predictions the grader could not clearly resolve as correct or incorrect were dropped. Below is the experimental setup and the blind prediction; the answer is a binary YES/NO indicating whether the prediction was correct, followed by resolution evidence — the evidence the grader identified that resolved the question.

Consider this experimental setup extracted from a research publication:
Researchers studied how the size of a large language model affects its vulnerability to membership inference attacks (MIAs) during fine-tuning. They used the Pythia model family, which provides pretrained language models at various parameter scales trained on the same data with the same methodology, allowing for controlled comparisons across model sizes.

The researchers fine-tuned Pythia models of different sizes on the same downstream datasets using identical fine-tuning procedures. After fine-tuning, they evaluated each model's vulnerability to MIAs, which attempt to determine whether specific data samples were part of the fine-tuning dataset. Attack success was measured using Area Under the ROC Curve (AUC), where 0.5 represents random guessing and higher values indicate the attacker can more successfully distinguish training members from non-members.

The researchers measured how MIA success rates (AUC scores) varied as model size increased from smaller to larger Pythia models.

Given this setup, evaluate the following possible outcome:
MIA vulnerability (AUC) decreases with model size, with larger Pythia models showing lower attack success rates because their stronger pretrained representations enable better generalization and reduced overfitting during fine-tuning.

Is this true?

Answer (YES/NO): NO